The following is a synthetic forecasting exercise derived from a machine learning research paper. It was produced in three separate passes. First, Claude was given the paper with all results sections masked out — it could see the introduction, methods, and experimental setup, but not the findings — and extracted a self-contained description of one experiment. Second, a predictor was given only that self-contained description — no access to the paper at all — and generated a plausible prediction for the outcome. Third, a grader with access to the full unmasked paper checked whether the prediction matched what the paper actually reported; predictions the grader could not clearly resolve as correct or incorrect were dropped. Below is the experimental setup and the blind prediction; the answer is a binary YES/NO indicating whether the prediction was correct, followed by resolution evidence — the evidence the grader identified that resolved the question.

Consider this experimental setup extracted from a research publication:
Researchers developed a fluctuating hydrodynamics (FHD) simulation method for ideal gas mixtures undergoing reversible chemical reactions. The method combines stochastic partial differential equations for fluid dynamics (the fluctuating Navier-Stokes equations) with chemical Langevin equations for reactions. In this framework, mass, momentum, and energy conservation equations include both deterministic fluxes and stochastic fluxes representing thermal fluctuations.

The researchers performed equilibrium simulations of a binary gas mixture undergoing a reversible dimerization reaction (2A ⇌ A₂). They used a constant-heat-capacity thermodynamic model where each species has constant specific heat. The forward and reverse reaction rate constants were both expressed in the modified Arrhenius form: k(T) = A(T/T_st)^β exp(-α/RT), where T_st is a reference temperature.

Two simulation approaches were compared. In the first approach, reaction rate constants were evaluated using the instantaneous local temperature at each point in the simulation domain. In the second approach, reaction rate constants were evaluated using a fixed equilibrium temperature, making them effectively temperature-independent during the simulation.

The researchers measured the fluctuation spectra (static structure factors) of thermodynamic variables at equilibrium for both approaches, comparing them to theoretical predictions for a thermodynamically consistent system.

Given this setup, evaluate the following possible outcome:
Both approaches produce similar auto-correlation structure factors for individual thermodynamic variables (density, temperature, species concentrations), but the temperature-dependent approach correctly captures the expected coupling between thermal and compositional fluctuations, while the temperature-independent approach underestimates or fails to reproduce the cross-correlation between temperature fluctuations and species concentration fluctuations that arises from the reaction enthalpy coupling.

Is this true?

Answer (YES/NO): NO